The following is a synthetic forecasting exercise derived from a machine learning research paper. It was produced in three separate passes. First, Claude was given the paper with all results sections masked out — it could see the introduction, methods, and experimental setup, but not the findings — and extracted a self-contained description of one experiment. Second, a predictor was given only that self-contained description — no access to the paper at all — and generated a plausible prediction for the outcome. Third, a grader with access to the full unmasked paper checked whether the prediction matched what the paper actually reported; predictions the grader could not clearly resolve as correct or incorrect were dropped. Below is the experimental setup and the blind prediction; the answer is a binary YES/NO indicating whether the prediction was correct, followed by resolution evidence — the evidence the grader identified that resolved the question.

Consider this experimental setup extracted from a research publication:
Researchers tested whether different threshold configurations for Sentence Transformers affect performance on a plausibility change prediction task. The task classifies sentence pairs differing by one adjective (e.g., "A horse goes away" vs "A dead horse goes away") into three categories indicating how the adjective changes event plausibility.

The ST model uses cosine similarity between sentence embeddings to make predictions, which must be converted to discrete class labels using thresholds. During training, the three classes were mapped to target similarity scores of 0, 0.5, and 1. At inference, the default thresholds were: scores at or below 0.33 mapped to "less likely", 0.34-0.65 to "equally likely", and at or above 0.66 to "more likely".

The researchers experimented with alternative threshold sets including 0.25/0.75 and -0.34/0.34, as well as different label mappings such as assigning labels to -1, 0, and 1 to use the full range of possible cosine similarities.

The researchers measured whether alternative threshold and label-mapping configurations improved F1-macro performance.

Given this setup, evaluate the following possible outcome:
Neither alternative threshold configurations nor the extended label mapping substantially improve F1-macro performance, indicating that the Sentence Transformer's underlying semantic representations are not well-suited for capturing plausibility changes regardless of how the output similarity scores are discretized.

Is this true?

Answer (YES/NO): YES